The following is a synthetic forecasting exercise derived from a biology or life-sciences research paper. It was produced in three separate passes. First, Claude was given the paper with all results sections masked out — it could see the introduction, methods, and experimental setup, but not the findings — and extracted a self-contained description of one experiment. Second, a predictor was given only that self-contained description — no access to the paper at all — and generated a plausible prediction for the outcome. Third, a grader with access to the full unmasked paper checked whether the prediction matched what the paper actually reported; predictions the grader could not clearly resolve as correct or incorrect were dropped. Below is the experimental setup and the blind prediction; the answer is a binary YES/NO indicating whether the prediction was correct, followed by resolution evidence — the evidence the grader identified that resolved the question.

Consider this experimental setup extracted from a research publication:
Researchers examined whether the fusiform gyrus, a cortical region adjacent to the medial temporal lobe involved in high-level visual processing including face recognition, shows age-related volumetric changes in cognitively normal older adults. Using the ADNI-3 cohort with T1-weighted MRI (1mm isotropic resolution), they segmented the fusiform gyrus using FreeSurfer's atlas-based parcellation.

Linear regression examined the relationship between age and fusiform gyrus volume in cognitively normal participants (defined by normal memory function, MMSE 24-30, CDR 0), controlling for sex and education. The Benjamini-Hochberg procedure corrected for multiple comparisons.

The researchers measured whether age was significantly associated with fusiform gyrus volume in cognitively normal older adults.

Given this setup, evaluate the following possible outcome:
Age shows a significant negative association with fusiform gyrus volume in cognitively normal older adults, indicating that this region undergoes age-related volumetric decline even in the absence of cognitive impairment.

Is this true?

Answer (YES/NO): YES